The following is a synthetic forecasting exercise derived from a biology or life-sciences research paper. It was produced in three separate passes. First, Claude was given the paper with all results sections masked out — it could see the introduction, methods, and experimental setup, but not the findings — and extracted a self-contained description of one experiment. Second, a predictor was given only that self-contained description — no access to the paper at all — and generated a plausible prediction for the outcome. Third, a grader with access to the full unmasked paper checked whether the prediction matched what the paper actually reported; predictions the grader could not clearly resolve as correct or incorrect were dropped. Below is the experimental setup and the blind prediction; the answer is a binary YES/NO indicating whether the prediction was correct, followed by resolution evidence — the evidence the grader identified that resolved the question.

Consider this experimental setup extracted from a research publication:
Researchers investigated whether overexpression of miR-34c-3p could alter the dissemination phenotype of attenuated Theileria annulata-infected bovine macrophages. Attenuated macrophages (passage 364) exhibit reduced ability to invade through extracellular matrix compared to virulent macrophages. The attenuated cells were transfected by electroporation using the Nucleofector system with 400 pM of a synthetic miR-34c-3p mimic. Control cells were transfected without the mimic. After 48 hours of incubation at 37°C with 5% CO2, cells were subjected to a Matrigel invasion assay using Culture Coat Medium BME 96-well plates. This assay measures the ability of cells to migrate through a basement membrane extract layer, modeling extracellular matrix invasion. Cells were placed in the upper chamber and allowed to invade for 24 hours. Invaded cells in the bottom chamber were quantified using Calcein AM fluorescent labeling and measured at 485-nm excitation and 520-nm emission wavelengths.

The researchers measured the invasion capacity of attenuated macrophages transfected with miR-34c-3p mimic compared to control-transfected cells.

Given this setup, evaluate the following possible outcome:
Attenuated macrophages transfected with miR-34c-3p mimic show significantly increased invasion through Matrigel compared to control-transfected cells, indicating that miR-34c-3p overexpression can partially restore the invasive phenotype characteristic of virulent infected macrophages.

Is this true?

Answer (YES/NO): NO